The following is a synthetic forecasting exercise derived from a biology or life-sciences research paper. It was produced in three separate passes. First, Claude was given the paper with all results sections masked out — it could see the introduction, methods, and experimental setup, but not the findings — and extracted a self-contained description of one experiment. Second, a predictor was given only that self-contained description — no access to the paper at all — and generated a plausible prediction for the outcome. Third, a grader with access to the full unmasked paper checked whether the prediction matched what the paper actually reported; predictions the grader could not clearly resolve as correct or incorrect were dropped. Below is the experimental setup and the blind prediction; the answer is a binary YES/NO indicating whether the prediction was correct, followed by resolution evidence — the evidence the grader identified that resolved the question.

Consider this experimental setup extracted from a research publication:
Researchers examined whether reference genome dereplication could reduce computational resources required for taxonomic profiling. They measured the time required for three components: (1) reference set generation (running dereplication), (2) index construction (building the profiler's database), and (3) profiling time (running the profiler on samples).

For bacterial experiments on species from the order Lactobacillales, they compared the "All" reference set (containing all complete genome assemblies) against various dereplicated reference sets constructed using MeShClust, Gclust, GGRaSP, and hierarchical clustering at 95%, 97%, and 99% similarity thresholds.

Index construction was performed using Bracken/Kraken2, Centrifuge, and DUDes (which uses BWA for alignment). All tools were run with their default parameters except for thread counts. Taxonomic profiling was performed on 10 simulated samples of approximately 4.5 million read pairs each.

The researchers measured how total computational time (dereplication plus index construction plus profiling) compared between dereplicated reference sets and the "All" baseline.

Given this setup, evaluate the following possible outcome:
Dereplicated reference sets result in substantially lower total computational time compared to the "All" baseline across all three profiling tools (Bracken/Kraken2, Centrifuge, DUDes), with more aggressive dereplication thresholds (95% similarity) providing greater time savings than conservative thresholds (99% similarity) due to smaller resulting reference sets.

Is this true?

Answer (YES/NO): NO